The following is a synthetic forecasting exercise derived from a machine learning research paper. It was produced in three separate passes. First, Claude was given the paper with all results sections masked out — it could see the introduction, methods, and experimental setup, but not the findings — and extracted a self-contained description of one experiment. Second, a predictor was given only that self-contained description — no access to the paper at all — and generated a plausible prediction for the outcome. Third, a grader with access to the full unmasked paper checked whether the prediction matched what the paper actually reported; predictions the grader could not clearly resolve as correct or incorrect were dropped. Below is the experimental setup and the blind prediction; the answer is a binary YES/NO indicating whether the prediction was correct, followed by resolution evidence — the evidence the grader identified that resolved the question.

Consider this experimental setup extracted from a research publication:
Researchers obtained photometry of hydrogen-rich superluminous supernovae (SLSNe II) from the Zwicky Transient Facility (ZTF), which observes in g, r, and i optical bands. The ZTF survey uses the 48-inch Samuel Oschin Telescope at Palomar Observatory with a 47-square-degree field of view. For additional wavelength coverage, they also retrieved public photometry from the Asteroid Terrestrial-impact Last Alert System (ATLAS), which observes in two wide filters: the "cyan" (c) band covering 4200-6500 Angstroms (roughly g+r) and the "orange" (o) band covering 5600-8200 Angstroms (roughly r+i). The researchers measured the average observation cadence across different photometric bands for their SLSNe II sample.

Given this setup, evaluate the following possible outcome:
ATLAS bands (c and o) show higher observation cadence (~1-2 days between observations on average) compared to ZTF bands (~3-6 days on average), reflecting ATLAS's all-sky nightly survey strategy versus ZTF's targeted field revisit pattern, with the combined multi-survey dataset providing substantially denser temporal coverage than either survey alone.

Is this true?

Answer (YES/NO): NO